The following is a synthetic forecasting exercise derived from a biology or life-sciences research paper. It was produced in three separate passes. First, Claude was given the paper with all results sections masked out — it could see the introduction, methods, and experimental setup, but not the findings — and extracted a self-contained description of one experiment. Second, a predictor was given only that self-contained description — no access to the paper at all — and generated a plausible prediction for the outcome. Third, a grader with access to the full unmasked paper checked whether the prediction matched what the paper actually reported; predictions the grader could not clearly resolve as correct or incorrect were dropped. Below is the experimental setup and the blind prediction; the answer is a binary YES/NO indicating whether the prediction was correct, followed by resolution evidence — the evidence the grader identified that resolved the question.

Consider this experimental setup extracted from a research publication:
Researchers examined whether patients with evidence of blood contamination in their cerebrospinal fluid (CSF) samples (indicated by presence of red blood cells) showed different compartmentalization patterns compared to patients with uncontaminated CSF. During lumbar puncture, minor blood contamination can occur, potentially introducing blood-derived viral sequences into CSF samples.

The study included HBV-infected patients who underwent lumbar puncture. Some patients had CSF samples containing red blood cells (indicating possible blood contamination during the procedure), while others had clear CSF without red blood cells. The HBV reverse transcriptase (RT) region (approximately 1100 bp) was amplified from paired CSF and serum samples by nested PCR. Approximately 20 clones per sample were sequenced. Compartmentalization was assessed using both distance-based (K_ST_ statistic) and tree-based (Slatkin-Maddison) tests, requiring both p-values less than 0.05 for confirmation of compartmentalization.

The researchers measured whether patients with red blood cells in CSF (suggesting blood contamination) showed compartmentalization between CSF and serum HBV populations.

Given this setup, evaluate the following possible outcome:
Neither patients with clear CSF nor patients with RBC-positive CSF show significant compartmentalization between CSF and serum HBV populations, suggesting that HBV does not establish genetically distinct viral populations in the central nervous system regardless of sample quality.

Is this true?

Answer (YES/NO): NO